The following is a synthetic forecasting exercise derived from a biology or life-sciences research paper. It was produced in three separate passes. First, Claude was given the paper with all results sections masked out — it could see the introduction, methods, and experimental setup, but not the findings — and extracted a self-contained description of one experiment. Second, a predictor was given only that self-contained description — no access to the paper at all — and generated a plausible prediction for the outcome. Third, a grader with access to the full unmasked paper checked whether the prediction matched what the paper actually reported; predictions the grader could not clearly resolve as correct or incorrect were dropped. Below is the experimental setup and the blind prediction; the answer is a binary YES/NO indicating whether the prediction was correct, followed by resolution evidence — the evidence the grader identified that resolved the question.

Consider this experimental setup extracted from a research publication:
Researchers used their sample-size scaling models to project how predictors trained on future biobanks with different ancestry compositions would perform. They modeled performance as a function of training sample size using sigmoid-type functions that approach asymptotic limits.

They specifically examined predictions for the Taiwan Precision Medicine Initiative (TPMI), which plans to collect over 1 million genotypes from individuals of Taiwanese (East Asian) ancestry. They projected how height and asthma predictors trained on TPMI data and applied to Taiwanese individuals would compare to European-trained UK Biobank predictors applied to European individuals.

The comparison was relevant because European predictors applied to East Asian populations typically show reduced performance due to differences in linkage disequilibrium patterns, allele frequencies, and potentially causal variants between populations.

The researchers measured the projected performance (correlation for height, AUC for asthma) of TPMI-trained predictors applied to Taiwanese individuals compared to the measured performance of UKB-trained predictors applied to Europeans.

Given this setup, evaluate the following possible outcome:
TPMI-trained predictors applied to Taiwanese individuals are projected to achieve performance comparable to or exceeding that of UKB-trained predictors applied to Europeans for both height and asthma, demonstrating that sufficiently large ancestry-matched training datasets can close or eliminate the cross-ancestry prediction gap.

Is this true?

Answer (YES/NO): YES